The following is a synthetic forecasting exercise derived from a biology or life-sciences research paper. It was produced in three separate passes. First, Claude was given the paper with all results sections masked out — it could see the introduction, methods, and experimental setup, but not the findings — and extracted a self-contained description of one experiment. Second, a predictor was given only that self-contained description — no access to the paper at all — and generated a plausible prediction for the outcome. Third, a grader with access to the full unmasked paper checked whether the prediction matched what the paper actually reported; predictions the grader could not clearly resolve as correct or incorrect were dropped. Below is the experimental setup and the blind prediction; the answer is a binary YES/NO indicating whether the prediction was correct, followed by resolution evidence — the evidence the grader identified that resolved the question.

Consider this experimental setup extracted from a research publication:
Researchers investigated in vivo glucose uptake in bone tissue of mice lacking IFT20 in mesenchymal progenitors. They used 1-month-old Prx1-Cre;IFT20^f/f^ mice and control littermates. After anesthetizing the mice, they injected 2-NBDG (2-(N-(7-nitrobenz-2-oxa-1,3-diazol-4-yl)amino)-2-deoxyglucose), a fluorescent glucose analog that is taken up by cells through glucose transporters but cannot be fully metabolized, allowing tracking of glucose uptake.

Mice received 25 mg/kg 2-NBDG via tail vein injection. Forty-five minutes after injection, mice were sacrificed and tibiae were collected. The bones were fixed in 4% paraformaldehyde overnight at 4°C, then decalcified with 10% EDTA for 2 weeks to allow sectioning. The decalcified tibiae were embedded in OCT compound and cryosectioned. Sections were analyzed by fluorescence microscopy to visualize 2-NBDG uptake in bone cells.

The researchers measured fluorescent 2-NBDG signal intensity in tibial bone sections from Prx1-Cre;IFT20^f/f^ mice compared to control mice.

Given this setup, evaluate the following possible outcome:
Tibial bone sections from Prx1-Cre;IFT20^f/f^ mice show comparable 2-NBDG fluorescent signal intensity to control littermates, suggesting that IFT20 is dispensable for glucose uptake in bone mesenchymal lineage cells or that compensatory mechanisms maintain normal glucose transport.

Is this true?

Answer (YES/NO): NO